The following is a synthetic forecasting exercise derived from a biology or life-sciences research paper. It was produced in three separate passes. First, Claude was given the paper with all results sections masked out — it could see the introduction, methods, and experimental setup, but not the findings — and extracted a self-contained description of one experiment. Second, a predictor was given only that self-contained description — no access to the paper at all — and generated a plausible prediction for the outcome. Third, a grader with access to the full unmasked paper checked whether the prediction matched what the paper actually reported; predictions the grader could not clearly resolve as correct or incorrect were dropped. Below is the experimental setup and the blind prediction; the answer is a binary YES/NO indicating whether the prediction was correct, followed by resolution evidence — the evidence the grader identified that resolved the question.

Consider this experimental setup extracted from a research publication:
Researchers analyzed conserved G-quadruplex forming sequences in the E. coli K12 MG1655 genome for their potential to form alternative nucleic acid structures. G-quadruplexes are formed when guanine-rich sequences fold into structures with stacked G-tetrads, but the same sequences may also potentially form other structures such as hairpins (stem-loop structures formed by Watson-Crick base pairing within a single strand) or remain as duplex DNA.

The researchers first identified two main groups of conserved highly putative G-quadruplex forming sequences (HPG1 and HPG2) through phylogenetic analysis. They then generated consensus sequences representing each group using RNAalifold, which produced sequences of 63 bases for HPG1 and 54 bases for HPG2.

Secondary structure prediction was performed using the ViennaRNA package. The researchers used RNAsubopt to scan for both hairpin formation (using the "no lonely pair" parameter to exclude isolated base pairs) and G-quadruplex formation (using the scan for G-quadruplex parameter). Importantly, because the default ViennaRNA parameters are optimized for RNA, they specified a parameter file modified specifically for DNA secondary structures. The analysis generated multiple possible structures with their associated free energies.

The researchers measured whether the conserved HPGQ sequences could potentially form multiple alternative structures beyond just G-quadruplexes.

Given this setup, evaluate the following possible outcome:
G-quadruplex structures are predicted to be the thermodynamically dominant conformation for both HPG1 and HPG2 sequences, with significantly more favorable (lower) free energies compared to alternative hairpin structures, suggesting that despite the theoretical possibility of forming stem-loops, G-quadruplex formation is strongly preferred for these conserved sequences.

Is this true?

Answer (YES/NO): NO